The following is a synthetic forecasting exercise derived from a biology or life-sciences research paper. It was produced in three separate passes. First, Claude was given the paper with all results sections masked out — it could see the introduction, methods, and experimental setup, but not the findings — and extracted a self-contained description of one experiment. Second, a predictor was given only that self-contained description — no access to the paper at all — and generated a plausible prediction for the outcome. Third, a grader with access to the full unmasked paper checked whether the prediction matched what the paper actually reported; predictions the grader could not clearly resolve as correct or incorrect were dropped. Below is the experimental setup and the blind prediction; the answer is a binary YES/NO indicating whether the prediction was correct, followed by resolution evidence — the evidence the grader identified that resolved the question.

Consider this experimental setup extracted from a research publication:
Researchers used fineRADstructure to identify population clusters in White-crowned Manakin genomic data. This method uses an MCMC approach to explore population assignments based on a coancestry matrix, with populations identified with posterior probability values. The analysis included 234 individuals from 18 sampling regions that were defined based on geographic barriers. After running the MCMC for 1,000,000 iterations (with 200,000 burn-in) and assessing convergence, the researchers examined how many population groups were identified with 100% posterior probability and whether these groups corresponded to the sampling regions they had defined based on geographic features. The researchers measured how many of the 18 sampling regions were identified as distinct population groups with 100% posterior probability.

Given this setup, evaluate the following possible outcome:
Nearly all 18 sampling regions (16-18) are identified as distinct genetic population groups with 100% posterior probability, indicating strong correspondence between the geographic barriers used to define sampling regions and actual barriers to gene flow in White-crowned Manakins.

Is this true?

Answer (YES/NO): NO